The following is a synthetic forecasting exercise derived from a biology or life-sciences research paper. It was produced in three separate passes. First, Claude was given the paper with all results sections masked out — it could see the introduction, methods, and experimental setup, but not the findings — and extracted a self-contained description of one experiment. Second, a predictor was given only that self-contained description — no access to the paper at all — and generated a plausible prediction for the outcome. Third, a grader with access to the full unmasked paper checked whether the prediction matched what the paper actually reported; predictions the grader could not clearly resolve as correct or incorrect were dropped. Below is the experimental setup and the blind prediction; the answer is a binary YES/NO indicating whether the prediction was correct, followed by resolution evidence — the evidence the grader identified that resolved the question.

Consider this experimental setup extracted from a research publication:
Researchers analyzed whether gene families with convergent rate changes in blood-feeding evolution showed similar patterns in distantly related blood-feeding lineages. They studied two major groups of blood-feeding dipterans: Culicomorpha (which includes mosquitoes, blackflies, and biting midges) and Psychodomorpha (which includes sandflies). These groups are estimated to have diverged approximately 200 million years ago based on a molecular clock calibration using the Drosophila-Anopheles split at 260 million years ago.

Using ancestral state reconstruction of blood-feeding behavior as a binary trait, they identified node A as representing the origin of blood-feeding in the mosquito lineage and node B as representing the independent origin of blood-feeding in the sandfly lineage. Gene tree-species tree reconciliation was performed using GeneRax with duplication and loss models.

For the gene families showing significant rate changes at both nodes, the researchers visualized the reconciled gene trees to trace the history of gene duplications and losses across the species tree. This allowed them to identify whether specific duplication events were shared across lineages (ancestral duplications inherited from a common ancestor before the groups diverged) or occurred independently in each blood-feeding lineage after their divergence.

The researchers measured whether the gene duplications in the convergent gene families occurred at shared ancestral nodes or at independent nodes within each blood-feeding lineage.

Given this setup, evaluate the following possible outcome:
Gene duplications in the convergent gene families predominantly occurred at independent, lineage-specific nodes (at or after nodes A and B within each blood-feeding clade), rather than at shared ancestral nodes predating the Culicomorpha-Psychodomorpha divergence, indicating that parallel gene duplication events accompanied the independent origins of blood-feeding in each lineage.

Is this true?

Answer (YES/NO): YES